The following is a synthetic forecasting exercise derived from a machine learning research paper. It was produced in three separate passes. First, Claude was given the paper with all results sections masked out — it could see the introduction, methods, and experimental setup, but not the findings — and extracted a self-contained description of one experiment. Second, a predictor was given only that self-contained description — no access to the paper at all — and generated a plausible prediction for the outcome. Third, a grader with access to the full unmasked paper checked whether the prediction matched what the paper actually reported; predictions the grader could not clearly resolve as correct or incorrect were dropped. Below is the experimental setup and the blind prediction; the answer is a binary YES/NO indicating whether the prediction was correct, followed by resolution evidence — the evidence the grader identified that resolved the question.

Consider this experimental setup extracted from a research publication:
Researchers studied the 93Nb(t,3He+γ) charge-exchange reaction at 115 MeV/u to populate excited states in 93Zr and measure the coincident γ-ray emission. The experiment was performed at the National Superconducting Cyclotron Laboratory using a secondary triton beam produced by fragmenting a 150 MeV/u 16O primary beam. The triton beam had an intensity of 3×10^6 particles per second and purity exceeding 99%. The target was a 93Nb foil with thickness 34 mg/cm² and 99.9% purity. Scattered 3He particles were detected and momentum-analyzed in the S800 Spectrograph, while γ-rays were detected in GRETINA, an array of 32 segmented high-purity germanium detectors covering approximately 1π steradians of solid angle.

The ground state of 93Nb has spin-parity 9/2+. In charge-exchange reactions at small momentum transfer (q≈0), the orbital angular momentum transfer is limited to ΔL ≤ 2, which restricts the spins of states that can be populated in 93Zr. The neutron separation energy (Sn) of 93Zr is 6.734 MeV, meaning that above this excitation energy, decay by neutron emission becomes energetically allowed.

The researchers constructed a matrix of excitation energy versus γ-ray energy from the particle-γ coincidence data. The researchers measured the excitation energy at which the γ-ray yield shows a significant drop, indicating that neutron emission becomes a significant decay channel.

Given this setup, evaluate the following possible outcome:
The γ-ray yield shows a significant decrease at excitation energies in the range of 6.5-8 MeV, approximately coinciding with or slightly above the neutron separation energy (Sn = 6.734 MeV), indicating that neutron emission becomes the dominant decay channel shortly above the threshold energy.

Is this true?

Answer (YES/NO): NO